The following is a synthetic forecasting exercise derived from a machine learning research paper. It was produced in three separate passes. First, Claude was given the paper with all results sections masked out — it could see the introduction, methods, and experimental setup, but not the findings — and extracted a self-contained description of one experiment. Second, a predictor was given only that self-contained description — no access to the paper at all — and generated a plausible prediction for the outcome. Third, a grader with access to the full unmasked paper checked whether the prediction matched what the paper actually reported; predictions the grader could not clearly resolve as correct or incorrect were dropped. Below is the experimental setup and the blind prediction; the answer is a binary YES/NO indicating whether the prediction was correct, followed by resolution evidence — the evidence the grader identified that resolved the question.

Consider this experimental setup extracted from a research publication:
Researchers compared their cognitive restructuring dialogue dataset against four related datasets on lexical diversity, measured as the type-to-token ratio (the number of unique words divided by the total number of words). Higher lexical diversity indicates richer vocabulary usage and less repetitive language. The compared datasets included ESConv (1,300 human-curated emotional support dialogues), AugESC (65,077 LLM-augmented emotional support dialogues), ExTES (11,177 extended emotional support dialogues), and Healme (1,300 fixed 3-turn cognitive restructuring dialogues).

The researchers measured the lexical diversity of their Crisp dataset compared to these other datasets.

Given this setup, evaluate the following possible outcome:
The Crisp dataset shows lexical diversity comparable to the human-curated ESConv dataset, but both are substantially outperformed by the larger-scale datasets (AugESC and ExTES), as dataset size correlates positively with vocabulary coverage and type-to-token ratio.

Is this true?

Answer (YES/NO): NO